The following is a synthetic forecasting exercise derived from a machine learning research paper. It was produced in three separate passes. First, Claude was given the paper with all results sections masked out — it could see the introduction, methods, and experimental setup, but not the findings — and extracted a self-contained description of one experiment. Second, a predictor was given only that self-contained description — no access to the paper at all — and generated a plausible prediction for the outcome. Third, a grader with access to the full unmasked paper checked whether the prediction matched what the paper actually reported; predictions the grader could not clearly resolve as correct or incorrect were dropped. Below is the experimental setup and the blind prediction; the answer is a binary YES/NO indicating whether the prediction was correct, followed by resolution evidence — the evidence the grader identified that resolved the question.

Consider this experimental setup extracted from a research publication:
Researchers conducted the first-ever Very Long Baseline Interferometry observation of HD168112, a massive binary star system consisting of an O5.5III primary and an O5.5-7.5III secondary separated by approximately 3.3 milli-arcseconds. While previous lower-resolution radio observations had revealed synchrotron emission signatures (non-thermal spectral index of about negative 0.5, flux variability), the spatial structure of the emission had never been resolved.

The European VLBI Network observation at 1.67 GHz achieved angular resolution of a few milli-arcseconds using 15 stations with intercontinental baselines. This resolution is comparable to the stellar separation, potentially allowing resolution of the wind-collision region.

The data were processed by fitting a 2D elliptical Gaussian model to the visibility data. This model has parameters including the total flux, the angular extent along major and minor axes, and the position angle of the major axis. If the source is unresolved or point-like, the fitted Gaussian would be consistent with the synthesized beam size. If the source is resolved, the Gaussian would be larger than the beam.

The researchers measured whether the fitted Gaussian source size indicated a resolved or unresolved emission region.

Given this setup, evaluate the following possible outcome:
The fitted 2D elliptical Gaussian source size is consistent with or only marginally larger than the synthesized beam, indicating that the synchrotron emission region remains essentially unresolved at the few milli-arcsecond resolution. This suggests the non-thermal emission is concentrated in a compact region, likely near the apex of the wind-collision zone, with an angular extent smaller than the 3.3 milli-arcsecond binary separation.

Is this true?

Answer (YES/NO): NO